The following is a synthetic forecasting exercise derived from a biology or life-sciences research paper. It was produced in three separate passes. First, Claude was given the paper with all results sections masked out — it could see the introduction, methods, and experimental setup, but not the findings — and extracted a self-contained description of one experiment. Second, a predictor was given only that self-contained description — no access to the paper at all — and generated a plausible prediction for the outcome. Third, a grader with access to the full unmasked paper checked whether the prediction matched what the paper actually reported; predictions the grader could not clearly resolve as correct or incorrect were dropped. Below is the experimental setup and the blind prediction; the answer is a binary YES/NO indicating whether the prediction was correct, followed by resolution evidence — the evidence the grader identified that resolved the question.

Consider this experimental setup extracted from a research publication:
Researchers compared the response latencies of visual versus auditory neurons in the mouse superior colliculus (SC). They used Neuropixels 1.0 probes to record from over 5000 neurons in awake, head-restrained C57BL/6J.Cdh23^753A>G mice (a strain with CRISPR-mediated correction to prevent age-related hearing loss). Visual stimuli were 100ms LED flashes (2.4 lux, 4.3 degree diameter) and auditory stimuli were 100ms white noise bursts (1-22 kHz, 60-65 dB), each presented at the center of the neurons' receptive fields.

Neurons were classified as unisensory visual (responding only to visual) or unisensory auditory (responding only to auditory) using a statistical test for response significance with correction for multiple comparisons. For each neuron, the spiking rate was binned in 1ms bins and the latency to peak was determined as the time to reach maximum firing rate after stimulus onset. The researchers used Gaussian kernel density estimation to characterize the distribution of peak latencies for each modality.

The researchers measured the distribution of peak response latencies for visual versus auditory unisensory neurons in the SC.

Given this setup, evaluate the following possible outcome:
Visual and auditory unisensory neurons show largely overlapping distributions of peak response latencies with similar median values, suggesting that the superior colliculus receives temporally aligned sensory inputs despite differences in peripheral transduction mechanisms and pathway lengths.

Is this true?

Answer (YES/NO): NO